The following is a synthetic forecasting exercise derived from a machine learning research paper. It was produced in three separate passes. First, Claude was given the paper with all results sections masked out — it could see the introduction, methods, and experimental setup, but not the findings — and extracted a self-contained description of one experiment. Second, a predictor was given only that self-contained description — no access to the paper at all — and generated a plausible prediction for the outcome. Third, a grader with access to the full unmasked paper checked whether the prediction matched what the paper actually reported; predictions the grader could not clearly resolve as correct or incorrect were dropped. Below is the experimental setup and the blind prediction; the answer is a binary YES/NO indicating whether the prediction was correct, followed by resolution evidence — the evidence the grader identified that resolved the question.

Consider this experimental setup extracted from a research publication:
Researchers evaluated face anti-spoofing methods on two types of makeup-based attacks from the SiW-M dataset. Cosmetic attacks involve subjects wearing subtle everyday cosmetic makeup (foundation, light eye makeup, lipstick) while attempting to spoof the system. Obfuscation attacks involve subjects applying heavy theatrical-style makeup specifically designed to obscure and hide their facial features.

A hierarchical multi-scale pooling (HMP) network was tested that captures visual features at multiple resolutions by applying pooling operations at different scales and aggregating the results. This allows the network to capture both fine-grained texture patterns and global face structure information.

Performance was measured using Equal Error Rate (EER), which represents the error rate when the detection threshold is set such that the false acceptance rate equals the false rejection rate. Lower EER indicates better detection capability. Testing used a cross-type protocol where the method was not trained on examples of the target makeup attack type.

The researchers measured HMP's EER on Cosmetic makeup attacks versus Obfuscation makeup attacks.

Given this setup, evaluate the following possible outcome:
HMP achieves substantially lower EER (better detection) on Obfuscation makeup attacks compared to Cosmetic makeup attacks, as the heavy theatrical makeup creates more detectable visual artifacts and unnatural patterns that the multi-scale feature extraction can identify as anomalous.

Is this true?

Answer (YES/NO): NO